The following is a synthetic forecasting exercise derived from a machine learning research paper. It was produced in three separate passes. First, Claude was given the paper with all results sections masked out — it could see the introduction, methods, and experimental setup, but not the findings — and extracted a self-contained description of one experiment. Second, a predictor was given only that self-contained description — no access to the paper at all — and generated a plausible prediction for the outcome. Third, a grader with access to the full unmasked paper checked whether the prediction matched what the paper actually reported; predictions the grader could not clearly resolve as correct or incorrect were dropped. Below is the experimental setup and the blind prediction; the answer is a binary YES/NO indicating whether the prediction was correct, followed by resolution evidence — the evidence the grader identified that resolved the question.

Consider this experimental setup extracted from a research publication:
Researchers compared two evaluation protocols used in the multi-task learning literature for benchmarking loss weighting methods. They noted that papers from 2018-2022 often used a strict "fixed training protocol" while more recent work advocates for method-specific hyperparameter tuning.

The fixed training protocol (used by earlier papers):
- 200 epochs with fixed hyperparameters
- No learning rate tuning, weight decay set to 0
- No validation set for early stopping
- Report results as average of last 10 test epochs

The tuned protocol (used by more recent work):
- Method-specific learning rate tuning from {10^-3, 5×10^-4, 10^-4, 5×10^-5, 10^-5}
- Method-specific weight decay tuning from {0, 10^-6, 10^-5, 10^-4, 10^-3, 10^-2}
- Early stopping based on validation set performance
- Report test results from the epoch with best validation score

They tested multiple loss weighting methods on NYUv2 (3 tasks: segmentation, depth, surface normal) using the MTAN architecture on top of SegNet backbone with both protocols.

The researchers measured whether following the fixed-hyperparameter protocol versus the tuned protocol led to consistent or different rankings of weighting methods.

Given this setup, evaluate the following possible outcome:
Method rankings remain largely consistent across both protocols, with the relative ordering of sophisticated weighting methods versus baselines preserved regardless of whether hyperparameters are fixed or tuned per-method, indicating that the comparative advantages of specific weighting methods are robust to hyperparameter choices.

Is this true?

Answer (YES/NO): NO